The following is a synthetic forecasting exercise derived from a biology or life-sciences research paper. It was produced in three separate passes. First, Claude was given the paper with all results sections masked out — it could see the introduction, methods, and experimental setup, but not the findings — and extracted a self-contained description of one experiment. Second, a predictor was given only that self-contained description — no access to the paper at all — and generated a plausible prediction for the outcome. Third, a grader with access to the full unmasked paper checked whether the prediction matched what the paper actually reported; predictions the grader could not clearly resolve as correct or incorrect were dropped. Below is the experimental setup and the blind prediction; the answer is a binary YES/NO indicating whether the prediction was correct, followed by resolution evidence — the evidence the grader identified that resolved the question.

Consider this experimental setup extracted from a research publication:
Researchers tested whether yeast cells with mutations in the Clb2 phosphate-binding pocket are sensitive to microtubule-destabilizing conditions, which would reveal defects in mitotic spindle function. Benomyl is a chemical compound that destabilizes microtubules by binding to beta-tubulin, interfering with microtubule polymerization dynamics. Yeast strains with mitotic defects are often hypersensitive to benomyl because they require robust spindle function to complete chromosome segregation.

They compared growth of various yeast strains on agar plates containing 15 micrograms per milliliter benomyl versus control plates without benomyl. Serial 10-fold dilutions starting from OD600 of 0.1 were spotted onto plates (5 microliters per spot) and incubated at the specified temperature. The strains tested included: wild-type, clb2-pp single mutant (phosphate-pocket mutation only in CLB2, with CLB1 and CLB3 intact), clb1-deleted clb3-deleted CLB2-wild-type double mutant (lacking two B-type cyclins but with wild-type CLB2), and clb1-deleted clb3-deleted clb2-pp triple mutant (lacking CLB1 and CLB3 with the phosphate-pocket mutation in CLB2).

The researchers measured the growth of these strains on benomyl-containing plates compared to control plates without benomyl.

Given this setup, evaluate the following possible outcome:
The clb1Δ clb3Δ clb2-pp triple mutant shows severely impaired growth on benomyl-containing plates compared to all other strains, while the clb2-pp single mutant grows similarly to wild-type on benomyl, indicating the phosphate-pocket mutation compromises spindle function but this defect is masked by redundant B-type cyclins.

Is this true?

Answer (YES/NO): NO